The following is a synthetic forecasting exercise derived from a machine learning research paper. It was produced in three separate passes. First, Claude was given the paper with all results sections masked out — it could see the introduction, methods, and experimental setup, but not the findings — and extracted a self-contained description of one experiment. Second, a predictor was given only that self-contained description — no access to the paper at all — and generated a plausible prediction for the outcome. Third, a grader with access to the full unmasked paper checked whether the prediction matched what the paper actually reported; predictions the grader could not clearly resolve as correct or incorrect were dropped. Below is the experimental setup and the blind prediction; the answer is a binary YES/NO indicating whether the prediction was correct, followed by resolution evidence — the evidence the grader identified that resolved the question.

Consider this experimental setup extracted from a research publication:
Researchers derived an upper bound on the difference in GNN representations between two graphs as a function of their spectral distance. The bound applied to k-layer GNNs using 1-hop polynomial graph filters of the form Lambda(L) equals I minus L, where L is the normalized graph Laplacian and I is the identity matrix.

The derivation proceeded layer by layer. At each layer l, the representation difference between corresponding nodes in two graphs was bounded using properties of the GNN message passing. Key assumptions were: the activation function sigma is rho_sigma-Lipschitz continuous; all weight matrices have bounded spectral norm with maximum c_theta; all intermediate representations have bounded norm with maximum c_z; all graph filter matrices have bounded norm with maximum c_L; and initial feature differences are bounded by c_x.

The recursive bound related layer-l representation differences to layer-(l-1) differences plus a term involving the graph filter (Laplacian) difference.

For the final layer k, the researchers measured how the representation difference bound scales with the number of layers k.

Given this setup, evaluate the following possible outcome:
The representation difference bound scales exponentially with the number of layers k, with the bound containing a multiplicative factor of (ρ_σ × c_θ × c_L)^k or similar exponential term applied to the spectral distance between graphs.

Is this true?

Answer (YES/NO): YES